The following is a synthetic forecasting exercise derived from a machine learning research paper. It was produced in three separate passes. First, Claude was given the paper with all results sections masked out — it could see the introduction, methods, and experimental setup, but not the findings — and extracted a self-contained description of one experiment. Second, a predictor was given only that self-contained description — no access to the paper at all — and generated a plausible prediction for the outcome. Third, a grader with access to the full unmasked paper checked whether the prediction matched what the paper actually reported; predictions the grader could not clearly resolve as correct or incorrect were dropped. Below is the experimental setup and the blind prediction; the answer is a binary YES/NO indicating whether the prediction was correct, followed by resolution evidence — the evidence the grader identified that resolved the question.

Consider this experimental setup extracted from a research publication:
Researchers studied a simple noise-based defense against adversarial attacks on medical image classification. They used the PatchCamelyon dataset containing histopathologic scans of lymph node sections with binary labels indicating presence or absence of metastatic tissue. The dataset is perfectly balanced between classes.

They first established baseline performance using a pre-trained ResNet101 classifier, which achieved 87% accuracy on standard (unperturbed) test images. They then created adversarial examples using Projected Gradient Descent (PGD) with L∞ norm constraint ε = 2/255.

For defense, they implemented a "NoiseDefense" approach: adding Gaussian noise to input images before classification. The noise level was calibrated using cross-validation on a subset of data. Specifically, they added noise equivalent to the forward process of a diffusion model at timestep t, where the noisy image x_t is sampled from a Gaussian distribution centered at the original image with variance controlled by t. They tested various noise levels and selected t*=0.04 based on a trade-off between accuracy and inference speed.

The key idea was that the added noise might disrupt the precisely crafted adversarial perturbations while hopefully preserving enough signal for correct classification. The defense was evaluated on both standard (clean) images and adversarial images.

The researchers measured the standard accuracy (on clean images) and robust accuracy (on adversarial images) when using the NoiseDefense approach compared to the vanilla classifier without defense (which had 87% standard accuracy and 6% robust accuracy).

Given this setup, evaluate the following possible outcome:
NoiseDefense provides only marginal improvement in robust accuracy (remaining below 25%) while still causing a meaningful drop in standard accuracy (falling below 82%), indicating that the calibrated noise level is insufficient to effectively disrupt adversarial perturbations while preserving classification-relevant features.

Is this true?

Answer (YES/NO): NO